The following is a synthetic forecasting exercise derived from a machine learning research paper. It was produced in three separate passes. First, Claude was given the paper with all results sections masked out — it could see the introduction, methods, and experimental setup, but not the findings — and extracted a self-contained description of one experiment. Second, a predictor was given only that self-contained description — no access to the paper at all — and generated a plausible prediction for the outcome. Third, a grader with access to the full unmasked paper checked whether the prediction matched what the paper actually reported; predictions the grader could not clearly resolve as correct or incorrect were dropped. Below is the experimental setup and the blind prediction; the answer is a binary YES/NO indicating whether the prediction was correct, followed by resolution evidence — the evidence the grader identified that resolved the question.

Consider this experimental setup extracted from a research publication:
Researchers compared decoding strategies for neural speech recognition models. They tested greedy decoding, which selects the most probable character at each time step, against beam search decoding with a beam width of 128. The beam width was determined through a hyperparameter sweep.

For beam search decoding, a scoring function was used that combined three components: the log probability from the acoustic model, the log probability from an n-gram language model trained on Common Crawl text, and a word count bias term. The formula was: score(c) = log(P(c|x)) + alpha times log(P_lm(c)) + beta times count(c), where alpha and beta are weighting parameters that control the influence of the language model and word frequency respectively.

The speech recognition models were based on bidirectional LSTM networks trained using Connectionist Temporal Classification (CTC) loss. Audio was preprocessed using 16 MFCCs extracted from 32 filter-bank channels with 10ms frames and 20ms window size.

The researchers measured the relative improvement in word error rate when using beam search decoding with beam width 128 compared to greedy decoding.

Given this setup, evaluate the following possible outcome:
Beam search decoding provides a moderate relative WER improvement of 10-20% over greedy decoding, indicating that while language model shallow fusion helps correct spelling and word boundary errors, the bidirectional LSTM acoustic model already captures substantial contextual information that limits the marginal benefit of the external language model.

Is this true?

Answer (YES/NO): NO